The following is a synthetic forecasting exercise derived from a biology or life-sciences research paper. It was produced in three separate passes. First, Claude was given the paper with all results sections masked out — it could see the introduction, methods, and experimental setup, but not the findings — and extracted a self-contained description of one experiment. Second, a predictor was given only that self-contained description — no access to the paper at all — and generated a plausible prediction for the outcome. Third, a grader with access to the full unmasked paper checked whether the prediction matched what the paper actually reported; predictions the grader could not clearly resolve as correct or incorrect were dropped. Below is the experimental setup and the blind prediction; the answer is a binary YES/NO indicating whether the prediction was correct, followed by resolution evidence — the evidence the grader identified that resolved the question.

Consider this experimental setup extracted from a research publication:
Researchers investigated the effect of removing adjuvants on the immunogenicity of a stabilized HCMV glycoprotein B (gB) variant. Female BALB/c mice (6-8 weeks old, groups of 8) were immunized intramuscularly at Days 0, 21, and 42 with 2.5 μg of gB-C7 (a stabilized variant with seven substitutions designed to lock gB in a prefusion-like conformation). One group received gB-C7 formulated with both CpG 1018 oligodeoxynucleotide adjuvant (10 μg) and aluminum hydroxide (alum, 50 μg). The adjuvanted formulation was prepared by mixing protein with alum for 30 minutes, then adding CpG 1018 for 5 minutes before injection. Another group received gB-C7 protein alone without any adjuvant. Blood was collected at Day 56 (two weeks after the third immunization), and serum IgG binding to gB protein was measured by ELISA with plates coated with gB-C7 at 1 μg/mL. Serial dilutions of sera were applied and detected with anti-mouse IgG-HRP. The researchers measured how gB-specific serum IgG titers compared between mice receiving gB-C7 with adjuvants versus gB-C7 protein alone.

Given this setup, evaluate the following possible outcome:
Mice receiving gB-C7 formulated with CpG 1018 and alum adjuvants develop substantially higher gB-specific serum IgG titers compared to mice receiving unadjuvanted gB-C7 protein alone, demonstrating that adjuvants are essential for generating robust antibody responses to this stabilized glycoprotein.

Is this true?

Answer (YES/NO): YES